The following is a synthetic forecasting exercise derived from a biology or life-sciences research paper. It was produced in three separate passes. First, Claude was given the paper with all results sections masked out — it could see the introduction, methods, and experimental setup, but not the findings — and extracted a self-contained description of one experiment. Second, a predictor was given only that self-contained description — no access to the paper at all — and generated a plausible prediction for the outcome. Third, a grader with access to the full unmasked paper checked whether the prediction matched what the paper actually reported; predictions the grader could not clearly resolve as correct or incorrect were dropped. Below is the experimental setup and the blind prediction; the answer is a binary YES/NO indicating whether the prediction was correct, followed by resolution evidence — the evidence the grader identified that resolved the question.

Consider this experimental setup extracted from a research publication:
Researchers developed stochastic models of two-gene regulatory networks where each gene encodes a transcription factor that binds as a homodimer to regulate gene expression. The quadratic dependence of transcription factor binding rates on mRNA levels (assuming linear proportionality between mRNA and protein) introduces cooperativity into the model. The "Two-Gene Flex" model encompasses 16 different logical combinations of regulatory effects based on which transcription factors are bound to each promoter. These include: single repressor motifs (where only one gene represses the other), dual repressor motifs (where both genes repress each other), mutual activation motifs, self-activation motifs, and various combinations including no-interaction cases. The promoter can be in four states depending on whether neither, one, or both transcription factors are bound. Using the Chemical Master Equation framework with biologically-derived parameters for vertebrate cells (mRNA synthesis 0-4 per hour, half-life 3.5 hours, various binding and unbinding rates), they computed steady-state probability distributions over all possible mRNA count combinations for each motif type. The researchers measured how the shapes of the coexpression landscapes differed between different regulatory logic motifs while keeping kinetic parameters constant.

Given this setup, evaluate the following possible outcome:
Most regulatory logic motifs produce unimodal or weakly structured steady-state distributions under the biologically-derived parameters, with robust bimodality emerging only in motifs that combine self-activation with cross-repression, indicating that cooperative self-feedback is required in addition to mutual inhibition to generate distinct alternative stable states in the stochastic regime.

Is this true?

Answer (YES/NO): NO